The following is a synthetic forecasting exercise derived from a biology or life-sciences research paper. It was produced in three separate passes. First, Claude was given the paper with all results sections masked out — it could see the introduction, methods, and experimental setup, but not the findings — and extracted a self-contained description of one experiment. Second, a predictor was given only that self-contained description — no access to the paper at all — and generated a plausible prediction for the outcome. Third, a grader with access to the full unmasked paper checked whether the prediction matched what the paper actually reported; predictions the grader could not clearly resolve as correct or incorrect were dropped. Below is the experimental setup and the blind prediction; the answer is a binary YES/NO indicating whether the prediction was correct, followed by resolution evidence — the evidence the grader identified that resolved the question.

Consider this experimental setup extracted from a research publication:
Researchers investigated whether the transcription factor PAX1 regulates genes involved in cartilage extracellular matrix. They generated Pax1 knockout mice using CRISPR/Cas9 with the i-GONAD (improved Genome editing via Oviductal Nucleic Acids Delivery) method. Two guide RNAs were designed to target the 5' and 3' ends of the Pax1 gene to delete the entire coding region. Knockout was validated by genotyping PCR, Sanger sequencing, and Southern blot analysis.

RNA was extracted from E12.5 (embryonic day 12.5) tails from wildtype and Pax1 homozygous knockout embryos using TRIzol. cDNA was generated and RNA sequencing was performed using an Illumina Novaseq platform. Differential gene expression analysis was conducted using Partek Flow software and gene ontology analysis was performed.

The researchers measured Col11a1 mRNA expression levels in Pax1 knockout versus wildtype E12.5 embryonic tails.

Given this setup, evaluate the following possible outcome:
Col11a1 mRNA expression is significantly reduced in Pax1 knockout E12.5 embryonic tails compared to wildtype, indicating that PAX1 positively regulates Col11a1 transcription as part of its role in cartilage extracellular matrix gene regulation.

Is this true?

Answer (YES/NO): YES